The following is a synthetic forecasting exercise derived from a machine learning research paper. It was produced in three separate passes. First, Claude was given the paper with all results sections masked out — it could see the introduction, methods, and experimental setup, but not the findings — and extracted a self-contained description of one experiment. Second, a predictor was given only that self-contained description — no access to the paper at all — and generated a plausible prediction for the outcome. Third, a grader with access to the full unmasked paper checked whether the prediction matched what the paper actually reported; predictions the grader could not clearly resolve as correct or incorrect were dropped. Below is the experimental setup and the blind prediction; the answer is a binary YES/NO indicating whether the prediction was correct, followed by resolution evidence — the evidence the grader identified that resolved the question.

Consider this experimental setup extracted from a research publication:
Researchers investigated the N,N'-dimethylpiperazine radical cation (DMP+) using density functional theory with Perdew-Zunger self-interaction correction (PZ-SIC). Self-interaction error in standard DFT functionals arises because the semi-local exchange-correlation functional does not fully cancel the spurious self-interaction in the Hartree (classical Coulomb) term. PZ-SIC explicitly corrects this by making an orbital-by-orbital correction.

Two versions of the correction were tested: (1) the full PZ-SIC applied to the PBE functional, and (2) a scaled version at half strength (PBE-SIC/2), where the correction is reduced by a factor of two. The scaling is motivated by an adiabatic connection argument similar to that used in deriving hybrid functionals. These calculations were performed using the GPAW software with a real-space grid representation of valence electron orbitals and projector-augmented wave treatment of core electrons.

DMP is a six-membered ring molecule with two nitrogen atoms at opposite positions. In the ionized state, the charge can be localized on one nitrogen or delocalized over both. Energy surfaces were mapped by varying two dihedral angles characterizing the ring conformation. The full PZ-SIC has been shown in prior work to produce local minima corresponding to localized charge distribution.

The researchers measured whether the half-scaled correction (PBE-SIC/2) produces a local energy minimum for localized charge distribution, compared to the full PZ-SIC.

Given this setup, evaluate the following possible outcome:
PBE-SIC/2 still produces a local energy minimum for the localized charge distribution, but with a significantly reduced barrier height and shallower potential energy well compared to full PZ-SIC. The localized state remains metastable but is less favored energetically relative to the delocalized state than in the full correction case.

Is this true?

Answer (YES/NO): NO